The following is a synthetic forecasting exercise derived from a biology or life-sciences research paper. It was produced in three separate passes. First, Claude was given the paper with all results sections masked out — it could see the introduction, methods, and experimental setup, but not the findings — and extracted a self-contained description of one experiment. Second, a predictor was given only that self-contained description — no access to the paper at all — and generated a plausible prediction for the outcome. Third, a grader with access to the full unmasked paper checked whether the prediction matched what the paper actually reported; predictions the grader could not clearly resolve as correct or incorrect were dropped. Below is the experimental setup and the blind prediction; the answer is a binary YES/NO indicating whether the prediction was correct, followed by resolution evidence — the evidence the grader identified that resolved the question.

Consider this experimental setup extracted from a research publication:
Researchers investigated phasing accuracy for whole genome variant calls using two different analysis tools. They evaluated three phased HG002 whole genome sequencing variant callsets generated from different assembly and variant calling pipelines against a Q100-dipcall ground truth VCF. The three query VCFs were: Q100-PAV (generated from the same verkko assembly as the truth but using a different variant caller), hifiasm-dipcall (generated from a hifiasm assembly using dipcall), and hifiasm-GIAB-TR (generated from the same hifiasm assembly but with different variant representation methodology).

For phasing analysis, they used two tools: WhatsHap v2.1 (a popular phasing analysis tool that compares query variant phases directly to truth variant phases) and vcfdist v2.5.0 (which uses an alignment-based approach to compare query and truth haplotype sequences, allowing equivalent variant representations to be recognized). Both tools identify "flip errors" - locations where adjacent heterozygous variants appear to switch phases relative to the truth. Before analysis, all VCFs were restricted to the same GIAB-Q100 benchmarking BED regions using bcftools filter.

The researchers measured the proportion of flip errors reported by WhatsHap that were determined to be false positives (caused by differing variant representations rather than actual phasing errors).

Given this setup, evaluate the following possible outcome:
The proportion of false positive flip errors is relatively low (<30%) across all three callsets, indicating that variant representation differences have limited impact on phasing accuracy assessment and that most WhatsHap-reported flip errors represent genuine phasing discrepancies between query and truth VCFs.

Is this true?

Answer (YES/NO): NO